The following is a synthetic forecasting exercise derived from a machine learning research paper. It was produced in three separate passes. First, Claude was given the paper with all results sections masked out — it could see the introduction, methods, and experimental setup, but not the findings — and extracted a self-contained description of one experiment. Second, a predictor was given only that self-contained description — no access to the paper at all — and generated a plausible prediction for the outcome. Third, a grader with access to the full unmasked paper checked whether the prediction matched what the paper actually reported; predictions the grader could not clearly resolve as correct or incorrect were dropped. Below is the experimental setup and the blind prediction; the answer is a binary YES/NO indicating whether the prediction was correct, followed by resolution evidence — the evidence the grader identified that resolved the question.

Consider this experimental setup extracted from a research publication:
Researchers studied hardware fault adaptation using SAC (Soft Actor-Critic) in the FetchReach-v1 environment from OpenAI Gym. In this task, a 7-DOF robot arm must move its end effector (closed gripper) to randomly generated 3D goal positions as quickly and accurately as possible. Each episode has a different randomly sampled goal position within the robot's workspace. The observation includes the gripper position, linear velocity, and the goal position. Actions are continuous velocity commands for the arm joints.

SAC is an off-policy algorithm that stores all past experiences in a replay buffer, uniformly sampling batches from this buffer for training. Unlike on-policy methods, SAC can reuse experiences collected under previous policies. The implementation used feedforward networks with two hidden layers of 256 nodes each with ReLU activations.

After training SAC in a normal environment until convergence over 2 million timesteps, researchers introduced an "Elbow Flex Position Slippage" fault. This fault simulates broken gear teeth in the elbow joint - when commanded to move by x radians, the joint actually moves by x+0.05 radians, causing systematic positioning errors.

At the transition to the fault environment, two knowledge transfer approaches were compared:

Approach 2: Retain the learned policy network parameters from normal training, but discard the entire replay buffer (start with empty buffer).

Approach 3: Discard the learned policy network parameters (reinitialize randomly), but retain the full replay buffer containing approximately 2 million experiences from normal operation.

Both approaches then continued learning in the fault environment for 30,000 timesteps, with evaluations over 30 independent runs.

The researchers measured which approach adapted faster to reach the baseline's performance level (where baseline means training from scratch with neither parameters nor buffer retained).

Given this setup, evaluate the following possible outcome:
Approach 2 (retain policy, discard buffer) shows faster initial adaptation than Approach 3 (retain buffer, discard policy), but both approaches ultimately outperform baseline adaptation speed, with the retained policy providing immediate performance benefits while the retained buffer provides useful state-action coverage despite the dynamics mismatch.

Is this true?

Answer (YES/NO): YES